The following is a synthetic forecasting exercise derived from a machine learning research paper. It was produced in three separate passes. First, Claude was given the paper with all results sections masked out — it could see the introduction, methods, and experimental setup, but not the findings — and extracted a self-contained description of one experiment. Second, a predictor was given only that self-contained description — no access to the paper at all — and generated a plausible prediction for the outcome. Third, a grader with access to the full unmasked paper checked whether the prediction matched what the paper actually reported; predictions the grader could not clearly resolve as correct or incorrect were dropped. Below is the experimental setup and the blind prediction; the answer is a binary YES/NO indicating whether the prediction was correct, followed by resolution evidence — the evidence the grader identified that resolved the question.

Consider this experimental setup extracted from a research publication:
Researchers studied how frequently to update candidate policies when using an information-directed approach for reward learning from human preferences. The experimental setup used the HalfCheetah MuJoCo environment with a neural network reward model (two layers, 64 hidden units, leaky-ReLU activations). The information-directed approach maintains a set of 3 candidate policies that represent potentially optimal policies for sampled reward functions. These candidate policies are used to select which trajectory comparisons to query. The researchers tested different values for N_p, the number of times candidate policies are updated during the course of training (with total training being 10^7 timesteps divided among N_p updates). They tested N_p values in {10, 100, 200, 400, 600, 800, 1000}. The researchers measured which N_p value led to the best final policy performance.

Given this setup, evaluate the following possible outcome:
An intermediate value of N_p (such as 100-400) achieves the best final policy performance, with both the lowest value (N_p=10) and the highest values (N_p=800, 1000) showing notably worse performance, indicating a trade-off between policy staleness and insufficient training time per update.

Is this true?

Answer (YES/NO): NO